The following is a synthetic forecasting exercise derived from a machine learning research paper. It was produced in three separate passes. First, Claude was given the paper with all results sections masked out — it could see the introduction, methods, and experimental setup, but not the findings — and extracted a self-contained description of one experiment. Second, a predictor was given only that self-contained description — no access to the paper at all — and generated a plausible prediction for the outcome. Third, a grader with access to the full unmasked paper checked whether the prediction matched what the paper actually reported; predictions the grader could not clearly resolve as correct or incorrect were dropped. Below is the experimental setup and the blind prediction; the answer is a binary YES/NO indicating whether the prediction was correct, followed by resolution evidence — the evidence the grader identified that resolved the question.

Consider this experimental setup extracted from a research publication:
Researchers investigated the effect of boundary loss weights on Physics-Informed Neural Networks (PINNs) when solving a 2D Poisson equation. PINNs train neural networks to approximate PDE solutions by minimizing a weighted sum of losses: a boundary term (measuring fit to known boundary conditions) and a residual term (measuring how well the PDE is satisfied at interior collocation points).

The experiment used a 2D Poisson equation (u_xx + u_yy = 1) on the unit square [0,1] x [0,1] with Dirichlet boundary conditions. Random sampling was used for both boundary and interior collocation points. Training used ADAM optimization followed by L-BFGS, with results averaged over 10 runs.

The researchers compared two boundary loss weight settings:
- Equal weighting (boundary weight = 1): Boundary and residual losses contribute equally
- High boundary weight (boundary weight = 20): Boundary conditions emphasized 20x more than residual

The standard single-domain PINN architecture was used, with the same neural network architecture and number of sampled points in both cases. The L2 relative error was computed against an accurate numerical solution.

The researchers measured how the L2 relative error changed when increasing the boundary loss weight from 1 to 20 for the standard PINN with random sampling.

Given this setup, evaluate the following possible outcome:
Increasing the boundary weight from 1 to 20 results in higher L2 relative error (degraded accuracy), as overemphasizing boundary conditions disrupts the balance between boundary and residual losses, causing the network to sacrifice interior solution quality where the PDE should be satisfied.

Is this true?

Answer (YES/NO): NO